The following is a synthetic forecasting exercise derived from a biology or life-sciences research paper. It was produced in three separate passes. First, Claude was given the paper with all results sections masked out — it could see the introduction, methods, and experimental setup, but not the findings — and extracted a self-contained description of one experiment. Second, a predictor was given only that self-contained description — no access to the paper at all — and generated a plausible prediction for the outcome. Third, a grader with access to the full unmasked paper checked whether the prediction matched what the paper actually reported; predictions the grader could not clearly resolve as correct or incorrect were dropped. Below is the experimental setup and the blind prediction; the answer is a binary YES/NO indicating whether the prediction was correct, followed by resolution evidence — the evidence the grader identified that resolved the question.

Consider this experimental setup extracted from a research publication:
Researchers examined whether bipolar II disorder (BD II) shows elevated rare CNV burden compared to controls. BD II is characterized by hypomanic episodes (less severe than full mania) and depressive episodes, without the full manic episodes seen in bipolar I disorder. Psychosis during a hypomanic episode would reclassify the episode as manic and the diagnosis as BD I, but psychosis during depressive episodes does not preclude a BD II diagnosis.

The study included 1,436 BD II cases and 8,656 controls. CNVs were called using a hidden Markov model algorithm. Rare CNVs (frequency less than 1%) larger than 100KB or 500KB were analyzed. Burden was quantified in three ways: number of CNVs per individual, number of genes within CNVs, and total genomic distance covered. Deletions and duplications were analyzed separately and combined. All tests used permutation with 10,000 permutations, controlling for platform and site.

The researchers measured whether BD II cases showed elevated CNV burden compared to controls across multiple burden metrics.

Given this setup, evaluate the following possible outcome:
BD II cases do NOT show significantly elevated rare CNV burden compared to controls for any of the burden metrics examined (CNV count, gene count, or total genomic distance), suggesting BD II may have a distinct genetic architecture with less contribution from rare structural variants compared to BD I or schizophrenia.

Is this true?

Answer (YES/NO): YES